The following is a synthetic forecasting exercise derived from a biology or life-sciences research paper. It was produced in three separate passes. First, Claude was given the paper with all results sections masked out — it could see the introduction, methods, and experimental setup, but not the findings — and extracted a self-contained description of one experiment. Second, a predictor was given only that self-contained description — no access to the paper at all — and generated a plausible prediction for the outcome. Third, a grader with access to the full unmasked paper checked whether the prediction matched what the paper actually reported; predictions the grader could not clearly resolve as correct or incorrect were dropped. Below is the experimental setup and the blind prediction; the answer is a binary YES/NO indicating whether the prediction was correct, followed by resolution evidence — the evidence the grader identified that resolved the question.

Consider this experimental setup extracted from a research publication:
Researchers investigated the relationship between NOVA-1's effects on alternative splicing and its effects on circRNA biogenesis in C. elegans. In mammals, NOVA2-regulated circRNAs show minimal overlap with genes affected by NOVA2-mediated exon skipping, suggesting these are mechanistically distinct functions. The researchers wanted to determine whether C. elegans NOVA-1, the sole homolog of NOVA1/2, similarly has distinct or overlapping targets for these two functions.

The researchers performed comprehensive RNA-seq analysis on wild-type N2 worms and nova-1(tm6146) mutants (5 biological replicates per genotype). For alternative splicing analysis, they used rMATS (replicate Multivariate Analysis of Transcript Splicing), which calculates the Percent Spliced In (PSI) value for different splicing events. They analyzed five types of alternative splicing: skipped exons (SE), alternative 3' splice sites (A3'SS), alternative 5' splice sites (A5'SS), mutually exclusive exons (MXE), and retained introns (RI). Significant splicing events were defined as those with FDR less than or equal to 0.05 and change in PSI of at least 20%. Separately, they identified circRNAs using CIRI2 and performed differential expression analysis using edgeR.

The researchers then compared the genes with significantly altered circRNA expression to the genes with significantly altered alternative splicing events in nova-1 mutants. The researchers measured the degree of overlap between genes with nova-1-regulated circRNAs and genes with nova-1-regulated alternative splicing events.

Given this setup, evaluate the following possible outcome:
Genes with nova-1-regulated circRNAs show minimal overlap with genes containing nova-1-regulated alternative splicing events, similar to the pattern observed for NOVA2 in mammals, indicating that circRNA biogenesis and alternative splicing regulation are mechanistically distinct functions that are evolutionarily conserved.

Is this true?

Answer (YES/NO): YES